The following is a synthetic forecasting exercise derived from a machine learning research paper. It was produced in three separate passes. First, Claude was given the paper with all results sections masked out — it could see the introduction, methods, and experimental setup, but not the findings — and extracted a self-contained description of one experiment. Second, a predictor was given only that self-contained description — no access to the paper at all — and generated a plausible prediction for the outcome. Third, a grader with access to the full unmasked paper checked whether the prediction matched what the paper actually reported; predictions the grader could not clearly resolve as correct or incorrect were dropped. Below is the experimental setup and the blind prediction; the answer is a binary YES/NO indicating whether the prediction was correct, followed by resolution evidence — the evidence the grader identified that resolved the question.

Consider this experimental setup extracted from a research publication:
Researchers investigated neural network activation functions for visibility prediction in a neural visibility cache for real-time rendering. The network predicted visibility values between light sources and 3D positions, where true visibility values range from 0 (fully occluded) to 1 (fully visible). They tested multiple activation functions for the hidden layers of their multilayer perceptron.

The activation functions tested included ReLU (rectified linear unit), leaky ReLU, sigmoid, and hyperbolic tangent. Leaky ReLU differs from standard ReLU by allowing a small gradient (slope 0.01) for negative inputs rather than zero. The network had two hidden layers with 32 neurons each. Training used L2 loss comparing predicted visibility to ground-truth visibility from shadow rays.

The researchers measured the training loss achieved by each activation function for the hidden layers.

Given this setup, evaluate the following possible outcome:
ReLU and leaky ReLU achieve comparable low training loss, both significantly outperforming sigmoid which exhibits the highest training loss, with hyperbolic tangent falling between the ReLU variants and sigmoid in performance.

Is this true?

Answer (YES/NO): NO